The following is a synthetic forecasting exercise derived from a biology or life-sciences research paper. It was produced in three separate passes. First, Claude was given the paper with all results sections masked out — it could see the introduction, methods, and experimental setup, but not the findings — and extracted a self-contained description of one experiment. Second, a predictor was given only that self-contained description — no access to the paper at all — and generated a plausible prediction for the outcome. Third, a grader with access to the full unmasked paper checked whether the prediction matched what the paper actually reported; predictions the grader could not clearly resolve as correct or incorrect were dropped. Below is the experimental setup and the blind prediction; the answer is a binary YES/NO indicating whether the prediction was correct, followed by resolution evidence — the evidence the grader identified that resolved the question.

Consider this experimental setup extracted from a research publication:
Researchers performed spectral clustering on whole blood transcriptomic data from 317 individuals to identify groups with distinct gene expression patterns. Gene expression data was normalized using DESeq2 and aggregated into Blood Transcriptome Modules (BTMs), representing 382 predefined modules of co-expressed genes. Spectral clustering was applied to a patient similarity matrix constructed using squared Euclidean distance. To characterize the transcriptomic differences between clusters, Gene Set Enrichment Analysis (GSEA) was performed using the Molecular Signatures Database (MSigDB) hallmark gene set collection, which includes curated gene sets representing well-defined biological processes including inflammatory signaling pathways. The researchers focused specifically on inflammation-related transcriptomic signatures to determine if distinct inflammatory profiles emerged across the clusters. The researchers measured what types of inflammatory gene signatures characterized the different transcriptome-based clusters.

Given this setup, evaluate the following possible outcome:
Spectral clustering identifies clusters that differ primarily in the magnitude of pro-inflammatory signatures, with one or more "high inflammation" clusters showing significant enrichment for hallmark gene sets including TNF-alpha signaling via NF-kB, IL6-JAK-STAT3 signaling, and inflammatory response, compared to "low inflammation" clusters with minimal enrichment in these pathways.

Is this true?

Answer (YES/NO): NO